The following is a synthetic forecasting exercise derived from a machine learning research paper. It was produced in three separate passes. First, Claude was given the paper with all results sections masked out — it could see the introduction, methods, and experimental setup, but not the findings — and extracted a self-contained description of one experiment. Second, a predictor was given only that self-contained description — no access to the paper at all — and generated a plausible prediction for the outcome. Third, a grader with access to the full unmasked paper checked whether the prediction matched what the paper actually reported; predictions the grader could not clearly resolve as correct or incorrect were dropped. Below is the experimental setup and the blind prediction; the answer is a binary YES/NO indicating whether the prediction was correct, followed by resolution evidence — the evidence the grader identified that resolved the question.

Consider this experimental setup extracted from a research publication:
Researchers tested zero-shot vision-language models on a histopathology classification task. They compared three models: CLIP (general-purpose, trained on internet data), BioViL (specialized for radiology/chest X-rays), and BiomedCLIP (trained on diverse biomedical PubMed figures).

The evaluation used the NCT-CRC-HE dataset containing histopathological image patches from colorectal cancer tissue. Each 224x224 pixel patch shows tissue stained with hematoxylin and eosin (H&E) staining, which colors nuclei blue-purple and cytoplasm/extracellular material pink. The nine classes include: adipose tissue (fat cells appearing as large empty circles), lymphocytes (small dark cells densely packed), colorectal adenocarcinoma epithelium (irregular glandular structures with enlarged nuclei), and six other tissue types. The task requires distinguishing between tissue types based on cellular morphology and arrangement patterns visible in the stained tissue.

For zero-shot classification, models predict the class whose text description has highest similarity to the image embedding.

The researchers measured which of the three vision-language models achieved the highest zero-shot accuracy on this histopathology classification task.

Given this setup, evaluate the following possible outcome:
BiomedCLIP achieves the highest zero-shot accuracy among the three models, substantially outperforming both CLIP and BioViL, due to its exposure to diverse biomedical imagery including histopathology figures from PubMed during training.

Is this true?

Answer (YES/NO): YES